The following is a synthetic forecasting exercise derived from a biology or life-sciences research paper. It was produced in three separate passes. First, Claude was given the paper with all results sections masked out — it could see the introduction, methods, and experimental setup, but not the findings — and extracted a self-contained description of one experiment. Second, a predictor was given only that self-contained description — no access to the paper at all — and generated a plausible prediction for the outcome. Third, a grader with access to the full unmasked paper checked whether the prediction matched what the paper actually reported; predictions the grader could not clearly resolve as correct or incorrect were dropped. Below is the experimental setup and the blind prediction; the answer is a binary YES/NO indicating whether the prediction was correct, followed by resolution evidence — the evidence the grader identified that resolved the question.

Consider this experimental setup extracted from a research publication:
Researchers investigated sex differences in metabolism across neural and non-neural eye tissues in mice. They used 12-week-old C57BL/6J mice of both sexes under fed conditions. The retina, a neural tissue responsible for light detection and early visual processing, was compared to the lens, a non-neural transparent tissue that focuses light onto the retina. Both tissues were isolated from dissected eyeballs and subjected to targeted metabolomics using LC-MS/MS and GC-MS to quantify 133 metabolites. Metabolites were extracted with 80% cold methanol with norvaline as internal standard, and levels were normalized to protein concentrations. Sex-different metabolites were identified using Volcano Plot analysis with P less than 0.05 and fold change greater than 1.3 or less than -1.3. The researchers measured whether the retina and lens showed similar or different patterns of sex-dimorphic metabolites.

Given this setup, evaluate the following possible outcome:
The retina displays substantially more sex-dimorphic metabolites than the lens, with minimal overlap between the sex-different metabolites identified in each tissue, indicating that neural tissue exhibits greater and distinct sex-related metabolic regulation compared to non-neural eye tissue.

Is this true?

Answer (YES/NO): NO